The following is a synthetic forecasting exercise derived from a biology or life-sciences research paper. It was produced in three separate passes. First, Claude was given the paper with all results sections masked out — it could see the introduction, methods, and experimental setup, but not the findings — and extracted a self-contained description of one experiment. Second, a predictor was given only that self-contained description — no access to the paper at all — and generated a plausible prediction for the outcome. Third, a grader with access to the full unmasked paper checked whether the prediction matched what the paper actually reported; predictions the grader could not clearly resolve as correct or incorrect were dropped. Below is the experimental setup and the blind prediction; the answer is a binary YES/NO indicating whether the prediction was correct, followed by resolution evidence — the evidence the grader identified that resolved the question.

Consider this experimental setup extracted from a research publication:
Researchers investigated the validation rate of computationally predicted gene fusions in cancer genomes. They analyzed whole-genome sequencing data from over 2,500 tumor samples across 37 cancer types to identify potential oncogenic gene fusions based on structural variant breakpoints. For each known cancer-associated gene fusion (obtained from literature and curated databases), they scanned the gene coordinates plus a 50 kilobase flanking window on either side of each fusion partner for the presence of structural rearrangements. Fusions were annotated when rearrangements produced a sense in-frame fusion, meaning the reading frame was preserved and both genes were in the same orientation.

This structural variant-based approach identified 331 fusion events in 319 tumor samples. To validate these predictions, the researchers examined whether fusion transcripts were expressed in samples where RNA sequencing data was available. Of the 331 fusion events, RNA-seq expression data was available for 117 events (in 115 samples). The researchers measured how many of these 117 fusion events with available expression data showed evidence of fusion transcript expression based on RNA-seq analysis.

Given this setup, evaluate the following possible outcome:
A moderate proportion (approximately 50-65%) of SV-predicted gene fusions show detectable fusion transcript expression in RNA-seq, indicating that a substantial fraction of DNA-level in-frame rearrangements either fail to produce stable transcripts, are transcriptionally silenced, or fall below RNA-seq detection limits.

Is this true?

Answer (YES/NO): NO